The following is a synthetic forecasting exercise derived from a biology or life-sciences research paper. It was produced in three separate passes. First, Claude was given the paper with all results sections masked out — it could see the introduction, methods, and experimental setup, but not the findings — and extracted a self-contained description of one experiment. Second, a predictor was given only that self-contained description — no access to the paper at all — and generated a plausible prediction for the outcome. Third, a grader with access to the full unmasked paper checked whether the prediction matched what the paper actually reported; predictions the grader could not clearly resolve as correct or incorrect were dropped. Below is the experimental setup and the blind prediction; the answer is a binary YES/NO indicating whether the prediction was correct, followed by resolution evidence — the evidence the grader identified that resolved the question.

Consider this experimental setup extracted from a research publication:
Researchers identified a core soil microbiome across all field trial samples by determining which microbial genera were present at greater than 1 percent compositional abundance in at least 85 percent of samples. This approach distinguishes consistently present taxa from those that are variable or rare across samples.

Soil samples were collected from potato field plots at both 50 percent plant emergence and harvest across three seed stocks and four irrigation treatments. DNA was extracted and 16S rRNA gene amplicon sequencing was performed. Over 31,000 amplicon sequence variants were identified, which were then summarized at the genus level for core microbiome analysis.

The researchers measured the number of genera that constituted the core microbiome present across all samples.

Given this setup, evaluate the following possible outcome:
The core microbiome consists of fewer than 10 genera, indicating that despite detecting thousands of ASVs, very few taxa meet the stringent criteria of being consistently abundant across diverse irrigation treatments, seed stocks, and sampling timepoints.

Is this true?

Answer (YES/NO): NO